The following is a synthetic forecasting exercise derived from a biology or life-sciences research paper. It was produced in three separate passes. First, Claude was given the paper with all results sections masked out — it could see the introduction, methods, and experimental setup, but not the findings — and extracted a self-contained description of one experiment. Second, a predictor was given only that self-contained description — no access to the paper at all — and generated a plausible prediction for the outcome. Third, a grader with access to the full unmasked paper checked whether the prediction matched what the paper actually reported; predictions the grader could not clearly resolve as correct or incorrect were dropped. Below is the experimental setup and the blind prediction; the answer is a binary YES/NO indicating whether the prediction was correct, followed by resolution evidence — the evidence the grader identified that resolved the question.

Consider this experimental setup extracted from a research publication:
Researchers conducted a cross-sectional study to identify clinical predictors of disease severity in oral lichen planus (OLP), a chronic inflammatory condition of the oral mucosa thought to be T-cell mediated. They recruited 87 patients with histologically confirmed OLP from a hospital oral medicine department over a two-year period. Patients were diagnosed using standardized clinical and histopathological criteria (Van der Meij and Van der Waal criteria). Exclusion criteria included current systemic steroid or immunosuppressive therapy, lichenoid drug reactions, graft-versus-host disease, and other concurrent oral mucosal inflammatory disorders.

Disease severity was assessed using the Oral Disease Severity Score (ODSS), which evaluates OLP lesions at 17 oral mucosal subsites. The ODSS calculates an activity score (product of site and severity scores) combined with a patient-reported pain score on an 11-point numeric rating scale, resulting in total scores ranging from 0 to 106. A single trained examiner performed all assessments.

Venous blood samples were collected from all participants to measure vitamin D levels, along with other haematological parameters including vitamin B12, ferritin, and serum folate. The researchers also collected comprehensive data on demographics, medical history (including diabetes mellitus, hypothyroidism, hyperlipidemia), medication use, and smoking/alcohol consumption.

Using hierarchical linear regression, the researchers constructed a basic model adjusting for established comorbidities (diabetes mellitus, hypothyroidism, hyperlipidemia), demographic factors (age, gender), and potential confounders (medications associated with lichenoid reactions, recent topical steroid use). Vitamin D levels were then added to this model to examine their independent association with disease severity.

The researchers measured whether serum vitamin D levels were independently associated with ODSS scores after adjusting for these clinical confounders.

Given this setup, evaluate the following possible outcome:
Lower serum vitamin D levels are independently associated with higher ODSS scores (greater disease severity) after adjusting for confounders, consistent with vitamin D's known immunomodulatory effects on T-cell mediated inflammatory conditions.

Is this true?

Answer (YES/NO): YES